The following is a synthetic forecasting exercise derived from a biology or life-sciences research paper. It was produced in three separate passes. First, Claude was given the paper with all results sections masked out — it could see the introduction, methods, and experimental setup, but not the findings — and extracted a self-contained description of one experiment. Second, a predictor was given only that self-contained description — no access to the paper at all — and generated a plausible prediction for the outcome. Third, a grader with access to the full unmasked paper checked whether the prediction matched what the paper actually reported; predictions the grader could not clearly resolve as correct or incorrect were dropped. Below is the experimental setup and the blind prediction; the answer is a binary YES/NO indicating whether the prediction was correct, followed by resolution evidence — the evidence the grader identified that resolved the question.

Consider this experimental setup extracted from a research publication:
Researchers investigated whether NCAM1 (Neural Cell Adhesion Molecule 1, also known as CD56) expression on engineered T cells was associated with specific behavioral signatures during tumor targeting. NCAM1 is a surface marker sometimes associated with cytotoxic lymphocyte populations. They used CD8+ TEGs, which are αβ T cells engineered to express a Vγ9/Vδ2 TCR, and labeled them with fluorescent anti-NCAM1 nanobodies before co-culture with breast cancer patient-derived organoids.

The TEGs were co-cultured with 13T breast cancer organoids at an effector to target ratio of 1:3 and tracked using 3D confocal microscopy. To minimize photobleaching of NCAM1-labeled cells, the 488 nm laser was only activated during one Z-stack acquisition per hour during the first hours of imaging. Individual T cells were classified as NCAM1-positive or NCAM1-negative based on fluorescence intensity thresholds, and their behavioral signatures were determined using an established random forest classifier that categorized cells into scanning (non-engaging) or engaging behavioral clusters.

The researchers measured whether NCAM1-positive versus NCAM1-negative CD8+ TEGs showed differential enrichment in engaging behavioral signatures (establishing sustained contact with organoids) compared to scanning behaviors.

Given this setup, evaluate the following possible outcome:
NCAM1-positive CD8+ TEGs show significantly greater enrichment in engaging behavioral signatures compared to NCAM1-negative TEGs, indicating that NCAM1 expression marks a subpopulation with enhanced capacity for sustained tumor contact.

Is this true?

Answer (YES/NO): YES